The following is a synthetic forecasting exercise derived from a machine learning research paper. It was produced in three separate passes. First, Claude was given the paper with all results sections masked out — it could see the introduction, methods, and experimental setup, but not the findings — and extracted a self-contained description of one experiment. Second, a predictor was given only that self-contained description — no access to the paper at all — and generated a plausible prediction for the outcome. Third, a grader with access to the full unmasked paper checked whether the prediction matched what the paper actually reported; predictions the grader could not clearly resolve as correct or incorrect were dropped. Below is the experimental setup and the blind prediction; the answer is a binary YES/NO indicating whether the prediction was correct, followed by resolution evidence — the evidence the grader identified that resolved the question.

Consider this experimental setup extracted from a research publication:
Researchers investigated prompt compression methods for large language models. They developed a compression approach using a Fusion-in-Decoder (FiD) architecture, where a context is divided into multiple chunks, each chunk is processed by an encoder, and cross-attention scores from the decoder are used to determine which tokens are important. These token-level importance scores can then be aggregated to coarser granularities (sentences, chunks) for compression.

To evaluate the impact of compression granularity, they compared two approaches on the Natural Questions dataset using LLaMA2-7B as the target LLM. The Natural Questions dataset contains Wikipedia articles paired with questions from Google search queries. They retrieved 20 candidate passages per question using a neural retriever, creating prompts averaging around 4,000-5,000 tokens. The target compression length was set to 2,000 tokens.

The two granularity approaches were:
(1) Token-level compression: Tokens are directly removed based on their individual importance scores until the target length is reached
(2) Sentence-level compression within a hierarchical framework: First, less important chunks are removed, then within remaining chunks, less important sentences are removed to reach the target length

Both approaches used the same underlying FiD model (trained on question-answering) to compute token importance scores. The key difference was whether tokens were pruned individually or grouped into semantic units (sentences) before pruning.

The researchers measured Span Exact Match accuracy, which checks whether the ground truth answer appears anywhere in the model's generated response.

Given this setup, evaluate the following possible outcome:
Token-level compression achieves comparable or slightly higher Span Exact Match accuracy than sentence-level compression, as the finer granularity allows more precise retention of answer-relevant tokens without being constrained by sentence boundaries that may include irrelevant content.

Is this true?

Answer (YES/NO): NO